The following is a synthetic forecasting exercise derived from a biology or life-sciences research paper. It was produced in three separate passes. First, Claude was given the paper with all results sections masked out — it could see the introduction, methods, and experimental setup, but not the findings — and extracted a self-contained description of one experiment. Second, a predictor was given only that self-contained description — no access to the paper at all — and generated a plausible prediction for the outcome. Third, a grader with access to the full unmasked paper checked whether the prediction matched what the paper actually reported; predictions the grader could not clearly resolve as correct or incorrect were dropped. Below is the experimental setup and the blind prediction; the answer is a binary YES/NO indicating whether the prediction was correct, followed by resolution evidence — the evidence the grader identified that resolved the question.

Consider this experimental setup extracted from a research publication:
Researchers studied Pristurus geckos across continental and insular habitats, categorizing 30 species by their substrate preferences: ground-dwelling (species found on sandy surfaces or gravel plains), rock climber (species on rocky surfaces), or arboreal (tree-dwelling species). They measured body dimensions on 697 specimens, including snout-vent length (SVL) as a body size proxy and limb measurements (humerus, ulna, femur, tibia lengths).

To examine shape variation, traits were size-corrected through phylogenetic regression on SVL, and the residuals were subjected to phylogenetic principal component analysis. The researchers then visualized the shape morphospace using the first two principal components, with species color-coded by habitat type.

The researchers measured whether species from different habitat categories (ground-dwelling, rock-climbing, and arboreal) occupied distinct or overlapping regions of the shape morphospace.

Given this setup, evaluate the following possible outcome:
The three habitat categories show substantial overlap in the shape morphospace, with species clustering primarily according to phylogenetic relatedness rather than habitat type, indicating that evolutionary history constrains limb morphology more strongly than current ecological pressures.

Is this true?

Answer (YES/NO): NO